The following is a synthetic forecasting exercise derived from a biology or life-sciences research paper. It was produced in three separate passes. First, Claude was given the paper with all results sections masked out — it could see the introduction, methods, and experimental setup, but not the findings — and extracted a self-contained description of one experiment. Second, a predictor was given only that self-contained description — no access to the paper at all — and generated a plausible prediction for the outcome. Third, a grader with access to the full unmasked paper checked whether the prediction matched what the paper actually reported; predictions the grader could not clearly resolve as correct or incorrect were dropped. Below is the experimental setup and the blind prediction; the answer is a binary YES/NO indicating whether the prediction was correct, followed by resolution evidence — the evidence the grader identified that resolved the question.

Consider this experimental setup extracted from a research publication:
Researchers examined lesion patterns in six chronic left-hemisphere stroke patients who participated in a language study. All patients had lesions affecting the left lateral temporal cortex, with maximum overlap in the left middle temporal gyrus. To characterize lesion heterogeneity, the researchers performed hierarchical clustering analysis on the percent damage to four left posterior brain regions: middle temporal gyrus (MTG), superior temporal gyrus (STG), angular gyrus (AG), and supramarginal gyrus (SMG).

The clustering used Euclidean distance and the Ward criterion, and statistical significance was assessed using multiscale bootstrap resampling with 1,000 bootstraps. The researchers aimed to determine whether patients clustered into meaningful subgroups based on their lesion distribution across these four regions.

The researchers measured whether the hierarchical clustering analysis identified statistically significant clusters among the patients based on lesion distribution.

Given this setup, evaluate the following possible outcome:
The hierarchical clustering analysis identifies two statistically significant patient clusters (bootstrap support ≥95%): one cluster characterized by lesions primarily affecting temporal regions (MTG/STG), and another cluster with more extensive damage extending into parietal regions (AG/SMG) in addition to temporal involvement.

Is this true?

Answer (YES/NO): NO